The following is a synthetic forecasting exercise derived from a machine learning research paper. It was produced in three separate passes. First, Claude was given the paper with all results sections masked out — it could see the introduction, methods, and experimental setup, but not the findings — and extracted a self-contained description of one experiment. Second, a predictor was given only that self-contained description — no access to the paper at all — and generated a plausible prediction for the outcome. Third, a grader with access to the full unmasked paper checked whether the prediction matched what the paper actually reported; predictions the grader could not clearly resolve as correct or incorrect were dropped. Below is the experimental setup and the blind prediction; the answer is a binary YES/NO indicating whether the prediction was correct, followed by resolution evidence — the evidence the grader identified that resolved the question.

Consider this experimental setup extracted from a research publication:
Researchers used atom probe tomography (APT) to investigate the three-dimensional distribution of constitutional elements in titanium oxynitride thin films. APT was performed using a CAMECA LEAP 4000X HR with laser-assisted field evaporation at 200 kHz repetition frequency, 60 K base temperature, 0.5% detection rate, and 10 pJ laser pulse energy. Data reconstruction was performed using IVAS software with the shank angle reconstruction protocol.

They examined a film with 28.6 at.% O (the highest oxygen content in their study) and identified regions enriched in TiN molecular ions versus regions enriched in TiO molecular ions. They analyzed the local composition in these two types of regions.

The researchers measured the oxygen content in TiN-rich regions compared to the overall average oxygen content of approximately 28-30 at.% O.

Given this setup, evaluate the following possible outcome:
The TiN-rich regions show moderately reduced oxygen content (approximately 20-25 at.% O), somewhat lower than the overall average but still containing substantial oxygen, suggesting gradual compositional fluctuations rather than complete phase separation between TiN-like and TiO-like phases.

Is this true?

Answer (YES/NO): NO